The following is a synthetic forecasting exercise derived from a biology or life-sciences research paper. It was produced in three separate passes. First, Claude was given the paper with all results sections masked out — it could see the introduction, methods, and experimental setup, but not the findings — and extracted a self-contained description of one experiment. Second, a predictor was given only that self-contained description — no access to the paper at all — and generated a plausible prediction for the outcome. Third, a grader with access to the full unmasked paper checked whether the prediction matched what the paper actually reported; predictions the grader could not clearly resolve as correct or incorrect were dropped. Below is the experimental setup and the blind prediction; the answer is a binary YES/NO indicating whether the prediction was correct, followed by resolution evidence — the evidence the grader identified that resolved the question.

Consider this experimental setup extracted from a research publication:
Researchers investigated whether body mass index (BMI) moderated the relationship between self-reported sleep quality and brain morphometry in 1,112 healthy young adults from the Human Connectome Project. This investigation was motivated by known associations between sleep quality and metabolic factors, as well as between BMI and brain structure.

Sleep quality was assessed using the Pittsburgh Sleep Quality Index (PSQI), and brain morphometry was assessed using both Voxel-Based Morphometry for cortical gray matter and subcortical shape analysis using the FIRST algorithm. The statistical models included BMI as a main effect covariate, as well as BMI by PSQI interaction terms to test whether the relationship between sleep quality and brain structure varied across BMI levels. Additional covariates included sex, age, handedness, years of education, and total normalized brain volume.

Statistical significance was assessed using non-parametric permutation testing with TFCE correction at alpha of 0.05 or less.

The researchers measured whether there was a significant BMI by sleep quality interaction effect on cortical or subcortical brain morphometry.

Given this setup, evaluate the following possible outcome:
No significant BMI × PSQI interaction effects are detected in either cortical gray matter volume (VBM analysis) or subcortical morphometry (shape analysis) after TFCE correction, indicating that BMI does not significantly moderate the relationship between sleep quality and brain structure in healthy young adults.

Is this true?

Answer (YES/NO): NO